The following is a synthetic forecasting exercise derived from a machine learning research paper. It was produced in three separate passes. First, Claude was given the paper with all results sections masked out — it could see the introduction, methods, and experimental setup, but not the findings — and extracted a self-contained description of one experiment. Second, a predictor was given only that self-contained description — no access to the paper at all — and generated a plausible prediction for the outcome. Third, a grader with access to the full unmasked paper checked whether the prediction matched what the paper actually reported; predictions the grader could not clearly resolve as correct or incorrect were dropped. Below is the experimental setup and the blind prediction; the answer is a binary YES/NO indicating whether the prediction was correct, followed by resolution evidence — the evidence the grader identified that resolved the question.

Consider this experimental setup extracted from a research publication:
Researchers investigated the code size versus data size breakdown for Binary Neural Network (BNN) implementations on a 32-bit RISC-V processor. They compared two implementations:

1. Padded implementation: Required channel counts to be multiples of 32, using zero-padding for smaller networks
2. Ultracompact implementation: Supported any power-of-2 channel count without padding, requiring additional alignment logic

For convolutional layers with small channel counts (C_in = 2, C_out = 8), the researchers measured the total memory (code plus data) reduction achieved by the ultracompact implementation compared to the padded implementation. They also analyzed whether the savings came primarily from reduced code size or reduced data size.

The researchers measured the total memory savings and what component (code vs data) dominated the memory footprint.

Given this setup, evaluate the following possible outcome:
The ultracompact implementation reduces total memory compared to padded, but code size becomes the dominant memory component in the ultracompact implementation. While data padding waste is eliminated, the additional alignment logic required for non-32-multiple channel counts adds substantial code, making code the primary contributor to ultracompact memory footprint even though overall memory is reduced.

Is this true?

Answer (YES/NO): NO